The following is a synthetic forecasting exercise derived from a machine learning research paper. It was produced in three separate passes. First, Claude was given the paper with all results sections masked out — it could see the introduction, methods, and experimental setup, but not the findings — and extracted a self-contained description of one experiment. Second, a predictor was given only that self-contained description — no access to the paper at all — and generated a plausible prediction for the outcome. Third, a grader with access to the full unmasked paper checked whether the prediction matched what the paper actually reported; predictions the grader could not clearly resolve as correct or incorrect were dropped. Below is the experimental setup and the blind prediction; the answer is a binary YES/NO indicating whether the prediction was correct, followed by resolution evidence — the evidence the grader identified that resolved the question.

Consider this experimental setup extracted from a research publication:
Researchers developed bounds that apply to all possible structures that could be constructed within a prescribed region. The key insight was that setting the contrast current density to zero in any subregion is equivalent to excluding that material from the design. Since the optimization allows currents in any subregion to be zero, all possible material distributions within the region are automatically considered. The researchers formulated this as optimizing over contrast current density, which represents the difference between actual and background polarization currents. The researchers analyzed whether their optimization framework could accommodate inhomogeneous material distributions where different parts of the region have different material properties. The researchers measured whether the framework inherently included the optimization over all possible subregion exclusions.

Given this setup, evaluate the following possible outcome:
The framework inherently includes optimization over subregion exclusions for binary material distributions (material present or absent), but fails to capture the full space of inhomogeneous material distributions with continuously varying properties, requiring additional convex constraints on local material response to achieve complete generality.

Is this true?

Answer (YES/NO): NO